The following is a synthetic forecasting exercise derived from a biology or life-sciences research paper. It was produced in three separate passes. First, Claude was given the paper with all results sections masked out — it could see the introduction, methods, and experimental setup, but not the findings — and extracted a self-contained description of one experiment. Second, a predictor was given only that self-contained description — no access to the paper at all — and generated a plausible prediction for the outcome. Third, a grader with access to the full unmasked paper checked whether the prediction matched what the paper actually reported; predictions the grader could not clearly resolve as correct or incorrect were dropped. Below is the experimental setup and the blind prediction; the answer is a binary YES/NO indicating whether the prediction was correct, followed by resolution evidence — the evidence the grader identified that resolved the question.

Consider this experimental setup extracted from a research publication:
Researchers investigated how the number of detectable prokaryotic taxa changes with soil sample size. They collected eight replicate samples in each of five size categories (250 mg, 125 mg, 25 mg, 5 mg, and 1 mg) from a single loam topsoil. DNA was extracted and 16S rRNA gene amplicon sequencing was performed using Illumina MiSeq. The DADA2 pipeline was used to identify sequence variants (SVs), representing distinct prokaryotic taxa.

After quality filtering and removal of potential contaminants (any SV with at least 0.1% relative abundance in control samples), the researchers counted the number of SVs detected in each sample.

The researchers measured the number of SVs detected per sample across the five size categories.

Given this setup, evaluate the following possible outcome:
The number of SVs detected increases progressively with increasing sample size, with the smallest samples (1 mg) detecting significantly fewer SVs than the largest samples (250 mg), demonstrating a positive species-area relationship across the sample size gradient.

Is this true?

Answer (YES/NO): NO